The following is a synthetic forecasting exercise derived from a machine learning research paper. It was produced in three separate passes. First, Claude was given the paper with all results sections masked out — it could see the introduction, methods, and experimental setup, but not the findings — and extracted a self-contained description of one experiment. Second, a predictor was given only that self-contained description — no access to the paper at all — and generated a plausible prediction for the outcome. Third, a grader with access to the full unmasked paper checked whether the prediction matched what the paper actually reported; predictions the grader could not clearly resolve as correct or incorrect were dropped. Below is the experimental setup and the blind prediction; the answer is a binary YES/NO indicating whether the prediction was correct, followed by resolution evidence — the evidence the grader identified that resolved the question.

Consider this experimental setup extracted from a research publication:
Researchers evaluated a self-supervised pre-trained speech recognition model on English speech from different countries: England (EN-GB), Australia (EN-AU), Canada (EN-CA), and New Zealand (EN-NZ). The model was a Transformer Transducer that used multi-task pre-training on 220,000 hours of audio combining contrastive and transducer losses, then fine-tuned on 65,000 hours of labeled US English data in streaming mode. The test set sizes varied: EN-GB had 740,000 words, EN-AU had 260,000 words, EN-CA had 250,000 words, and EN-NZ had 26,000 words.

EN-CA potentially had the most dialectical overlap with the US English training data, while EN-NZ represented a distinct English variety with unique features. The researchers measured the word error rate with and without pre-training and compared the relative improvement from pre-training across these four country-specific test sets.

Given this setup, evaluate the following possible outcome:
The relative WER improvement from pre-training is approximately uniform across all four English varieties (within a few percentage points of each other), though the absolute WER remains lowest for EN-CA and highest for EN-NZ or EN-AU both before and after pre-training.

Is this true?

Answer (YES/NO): NO